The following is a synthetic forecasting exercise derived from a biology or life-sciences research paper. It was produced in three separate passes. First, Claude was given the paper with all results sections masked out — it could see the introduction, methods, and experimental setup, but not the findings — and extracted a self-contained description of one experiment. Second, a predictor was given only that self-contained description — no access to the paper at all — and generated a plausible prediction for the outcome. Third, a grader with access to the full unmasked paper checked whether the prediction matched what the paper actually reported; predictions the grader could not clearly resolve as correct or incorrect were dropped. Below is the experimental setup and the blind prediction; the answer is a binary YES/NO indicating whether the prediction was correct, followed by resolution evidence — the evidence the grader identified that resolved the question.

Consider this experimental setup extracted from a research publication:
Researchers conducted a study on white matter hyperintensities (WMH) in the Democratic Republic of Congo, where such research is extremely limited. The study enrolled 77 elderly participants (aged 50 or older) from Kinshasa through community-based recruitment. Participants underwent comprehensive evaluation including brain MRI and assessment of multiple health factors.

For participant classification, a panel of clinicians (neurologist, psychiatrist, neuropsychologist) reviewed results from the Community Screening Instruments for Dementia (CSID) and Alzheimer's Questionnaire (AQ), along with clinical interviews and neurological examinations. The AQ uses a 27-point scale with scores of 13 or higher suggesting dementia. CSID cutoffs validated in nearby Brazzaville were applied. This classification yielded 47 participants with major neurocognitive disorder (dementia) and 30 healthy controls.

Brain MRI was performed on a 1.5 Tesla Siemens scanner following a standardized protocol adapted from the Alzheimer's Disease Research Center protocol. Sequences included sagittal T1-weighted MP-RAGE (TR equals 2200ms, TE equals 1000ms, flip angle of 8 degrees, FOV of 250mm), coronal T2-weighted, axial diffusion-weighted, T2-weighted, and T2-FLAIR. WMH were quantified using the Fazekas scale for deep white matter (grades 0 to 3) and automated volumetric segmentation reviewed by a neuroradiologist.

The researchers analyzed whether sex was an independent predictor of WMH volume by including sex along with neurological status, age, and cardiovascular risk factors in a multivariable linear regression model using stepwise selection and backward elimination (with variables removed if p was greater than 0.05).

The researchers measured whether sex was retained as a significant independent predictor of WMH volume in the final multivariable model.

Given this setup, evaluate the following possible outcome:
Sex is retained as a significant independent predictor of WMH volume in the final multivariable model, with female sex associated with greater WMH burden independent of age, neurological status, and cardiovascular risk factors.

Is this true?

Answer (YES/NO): YES